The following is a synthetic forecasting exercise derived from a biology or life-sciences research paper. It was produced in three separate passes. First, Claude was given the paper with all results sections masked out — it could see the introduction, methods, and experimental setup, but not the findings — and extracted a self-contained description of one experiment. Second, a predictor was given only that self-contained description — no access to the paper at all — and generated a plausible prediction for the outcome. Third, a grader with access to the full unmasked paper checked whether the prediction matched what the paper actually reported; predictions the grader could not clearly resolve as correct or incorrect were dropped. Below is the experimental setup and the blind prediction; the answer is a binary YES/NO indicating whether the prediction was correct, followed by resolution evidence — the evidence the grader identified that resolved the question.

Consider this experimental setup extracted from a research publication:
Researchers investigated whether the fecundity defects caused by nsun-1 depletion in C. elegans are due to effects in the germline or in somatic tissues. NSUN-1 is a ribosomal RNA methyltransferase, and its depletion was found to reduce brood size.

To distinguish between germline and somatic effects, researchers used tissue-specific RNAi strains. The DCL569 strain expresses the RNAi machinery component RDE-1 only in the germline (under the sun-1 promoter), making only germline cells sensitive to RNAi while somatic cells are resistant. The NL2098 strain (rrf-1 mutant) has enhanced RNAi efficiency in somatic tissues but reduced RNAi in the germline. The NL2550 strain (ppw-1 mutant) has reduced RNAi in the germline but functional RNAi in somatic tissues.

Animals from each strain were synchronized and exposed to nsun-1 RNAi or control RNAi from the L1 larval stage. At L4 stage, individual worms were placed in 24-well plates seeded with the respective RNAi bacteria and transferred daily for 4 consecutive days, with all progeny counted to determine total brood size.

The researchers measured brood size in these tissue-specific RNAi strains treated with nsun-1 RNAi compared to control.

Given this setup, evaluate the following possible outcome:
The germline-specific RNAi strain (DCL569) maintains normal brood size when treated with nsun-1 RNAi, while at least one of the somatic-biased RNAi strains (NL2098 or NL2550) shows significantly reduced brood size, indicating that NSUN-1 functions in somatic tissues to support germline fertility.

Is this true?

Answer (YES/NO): YES